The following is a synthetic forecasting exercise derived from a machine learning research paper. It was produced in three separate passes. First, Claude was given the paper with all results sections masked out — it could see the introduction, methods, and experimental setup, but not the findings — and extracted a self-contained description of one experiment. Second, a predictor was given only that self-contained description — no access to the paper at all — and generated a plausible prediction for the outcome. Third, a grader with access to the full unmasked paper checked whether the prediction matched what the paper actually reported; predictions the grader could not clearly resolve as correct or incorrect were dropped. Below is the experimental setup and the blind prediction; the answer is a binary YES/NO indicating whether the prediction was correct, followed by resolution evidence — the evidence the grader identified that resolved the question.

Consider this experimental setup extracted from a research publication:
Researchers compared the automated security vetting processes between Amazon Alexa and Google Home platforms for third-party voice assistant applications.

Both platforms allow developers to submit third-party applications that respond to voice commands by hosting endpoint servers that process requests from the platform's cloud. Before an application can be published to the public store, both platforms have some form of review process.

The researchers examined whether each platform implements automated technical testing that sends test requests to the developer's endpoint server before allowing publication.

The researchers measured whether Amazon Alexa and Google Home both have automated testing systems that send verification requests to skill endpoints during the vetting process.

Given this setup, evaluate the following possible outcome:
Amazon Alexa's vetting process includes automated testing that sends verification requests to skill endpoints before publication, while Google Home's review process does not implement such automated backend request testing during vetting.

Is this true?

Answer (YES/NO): YES